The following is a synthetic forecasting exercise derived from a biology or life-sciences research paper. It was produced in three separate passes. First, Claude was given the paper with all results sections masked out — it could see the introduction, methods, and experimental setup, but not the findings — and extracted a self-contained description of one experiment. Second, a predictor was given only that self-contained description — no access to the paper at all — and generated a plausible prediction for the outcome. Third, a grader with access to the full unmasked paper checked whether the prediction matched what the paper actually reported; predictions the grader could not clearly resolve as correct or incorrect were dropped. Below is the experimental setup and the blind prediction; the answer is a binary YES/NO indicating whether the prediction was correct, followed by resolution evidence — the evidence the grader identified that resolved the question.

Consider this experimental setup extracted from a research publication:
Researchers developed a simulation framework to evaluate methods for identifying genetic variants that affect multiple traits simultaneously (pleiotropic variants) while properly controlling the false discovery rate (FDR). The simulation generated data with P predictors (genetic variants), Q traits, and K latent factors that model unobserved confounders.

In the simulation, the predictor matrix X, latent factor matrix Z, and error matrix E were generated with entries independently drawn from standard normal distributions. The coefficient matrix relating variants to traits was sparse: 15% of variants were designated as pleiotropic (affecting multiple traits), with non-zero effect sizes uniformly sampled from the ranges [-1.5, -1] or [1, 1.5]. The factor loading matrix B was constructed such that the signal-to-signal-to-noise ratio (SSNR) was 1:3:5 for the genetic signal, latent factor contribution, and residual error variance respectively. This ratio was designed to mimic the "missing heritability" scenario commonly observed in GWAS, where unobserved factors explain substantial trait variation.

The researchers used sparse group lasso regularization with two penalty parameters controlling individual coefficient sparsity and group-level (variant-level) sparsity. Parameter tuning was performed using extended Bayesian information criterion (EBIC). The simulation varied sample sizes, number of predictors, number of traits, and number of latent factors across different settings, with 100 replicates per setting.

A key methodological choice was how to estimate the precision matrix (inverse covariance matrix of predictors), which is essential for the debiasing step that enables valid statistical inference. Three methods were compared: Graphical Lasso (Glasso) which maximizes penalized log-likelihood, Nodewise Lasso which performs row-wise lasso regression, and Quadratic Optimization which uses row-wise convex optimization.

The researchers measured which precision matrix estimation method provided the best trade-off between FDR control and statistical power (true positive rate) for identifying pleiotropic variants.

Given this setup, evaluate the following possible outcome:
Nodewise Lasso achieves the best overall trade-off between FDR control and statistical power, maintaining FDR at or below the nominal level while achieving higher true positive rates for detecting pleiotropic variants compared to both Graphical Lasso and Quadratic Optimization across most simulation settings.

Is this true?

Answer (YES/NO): NO